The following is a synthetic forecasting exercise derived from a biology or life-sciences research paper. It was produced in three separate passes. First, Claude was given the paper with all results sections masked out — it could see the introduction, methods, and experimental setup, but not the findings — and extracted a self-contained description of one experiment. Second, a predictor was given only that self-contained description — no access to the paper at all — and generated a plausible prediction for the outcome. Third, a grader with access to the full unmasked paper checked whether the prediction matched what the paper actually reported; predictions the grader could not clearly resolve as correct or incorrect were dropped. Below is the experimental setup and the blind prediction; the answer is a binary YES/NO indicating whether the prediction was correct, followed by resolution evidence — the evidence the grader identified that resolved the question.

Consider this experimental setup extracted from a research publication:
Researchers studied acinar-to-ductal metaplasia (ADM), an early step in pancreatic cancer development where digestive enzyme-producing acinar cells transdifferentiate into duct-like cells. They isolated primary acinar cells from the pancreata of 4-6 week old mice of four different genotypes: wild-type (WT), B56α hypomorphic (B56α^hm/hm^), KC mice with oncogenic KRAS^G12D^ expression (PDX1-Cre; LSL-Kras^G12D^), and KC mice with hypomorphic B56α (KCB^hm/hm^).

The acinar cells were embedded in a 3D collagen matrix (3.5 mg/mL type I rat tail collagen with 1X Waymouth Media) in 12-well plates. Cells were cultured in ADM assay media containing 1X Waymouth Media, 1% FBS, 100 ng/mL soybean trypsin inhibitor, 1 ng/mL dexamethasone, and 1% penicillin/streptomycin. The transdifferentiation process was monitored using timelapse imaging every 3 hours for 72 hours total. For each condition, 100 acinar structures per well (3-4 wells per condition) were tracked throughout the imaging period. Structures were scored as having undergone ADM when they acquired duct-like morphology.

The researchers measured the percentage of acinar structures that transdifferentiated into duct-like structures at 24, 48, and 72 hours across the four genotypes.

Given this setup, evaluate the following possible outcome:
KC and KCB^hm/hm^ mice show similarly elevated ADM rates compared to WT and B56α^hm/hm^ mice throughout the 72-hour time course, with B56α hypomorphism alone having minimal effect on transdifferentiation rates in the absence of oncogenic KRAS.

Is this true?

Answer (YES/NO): NO